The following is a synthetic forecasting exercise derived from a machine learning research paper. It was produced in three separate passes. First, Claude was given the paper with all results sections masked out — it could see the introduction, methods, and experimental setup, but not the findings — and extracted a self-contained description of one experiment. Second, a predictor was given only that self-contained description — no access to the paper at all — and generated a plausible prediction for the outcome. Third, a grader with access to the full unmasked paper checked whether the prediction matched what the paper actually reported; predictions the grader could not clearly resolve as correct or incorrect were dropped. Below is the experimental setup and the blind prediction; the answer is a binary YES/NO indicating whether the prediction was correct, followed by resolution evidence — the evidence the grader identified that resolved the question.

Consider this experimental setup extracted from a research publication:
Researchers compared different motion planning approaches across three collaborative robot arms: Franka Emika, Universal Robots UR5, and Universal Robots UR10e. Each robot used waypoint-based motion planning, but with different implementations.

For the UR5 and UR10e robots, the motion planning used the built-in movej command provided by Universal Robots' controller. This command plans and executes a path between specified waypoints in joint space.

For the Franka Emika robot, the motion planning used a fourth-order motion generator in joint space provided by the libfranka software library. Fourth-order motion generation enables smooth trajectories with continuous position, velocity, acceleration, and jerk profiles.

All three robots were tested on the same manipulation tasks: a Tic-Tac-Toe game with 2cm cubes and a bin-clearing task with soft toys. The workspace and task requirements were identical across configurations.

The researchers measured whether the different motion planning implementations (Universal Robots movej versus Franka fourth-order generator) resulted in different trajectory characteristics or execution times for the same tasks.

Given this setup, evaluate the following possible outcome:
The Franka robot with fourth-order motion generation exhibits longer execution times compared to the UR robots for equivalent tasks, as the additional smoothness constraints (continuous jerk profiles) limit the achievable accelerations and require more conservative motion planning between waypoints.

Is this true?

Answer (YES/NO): NO